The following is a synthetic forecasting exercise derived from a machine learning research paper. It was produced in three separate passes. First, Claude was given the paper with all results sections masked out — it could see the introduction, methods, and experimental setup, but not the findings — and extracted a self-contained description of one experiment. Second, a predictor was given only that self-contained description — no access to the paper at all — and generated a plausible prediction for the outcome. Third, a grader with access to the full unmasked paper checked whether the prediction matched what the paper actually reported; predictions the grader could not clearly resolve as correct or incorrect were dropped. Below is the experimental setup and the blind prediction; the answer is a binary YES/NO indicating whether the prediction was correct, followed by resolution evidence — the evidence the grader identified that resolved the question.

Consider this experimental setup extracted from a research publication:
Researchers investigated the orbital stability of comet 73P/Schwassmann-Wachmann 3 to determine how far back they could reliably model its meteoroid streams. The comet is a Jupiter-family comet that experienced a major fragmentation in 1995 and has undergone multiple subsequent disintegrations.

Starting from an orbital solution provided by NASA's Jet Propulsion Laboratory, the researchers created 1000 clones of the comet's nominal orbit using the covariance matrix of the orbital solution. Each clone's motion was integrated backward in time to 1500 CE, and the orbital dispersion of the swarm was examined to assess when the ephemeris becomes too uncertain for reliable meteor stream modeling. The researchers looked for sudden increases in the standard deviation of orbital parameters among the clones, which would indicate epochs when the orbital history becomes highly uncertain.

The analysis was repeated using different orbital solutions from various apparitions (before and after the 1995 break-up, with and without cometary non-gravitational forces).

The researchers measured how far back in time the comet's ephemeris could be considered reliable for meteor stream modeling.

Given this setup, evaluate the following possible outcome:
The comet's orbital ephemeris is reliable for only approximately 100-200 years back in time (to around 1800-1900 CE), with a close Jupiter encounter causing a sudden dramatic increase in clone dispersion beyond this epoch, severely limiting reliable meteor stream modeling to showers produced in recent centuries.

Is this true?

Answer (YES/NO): NO